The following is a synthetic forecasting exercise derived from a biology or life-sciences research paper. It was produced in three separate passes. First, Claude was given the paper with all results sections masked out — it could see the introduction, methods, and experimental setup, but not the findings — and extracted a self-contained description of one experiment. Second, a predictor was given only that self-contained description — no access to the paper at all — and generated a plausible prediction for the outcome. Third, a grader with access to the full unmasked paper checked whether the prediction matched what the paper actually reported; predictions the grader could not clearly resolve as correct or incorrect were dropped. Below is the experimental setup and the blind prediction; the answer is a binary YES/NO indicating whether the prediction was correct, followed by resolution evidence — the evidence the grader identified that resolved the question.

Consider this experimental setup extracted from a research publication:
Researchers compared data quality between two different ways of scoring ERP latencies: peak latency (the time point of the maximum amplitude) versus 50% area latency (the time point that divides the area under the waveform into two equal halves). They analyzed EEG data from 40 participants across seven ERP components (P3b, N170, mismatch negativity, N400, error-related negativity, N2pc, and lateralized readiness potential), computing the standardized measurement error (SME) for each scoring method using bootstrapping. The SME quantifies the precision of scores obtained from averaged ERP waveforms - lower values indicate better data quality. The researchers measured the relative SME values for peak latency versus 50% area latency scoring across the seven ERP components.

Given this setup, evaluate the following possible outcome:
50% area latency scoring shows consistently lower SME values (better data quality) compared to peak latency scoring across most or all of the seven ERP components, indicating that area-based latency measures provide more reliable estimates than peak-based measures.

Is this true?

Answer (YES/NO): YES